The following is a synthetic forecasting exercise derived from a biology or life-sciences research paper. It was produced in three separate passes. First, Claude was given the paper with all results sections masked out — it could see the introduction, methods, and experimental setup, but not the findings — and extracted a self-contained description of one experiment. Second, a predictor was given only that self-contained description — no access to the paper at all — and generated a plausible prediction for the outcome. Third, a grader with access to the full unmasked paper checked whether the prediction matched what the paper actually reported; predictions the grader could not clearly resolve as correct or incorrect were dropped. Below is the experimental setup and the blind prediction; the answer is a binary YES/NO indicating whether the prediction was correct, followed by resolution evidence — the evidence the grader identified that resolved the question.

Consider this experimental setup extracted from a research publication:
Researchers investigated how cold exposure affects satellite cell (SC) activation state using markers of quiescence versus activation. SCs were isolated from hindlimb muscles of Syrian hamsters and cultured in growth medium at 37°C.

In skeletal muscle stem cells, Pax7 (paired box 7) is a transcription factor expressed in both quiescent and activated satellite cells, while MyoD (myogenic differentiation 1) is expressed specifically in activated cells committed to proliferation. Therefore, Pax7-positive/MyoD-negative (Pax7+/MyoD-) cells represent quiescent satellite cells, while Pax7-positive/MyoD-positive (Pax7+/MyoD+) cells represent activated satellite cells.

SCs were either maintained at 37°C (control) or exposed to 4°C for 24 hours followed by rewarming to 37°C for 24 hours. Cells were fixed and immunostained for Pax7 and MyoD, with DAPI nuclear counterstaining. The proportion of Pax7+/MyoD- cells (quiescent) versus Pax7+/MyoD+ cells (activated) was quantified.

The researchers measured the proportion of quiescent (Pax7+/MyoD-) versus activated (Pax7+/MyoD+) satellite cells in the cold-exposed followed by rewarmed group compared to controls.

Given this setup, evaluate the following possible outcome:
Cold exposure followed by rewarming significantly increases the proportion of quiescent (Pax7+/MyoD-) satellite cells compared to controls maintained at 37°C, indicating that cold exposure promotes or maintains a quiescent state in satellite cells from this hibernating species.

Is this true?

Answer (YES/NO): YES